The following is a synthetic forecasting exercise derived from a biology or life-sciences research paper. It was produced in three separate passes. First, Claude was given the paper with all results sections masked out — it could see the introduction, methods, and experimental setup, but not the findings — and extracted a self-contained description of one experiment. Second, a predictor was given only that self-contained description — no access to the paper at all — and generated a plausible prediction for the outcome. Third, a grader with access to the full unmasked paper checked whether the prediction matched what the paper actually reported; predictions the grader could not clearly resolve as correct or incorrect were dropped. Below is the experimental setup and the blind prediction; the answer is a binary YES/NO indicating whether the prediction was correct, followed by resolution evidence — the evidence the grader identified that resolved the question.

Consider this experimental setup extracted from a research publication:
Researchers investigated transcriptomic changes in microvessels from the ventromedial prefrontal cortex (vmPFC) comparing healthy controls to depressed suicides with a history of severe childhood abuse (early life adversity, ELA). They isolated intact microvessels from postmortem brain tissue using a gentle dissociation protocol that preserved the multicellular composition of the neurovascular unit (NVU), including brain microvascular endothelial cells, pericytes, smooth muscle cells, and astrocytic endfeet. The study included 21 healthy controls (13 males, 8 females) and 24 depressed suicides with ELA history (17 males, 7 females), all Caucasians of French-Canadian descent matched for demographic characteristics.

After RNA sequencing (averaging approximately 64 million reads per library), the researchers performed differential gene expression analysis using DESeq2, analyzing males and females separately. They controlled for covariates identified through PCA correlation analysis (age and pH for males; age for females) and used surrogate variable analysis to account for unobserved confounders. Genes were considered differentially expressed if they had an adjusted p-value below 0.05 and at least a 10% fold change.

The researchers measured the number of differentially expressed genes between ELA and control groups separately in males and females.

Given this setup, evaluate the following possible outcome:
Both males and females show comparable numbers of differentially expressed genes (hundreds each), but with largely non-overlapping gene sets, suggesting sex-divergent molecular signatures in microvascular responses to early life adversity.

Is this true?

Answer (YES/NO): NO